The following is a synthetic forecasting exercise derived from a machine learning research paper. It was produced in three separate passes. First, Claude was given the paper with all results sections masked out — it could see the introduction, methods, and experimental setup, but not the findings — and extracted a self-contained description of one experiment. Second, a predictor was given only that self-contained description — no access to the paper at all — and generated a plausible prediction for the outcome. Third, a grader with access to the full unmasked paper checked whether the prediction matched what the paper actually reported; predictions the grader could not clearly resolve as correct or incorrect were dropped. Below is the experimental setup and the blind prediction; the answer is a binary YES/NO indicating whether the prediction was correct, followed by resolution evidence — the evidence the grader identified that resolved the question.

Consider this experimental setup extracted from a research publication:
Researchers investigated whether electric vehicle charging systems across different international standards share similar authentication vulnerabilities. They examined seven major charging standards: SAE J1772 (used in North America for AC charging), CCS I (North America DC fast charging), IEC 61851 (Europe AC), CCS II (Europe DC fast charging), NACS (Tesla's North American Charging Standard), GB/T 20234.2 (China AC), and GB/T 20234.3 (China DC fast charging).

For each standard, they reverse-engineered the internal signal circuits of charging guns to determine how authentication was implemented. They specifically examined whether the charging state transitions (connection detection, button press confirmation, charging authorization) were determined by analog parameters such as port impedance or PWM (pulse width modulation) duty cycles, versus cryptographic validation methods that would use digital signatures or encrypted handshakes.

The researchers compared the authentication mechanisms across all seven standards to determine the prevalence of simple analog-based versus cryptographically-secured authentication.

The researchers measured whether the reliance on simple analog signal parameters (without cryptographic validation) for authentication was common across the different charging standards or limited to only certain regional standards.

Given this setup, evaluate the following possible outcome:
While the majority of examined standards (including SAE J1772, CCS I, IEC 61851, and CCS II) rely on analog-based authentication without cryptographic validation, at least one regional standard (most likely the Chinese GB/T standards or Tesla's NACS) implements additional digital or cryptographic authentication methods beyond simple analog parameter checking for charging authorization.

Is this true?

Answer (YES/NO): NO